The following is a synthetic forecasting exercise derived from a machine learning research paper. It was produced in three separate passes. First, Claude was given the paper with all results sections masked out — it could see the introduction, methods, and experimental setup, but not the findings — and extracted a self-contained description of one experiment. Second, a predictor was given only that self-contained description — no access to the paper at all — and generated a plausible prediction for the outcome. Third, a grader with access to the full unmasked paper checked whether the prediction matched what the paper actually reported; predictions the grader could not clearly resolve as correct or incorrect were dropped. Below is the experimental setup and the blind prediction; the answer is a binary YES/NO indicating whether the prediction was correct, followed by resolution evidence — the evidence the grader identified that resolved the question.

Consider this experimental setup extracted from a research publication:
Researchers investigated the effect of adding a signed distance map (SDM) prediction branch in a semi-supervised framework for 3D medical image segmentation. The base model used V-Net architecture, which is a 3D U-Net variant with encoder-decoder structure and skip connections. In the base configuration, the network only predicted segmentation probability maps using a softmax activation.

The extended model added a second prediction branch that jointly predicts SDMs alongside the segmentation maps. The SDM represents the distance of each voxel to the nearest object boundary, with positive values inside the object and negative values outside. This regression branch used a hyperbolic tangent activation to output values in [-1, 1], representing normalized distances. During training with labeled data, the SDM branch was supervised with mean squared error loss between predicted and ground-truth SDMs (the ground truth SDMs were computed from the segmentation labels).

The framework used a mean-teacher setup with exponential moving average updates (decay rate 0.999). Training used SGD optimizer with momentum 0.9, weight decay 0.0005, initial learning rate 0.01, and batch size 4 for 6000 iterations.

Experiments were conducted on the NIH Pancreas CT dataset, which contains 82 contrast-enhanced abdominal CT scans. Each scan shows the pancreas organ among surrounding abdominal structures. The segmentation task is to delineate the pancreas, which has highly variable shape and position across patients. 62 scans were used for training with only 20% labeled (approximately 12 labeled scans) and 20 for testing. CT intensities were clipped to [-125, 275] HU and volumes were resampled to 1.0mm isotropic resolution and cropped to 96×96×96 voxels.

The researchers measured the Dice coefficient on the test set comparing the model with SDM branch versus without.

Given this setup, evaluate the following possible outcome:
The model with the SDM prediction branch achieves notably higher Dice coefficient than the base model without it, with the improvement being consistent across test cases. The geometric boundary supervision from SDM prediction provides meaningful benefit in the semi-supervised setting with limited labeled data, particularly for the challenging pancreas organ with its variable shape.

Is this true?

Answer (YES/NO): NO